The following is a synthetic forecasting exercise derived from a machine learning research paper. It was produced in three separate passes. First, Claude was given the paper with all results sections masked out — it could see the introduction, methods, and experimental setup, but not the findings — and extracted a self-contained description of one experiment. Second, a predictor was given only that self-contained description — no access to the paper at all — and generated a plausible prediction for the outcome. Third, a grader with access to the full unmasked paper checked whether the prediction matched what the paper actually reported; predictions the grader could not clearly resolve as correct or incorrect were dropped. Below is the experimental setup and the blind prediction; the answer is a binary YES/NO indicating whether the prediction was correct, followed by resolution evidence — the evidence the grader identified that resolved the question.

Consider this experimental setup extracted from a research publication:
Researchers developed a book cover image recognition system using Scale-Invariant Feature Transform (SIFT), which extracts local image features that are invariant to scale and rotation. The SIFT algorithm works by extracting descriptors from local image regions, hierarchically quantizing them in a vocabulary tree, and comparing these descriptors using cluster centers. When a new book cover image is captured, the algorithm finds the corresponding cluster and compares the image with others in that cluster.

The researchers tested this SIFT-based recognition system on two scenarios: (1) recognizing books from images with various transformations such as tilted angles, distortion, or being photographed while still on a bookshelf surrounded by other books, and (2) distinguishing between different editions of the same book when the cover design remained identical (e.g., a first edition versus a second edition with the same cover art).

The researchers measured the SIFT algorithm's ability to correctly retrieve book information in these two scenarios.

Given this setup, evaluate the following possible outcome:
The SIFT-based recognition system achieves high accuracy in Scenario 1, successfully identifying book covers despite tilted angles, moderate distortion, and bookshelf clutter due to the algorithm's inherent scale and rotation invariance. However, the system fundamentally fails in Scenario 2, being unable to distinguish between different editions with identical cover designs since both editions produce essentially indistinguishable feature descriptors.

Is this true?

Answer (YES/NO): YES